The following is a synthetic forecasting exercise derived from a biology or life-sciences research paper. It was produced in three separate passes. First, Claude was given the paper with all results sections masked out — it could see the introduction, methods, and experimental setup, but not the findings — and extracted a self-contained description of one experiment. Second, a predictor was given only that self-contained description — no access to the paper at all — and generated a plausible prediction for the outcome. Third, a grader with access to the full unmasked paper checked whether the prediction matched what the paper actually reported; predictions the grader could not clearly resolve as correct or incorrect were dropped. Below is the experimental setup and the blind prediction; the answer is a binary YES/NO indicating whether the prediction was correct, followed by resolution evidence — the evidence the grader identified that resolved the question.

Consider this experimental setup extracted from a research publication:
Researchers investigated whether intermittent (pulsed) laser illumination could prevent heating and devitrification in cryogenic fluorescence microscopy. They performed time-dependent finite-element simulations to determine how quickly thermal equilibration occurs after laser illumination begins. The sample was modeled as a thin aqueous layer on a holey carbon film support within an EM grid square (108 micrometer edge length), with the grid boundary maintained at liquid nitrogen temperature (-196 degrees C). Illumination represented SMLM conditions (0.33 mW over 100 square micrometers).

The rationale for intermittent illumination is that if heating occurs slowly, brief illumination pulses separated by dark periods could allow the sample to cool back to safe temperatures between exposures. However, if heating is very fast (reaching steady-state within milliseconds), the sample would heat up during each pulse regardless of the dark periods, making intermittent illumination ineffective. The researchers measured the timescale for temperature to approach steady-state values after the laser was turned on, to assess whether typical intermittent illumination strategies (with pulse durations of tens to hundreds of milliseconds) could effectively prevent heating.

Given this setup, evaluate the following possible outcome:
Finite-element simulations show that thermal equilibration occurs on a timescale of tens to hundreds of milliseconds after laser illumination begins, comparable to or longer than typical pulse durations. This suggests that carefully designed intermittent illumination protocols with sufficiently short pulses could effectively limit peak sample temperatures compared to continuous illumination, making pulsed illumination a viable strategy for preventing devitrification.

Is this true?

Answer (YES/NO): NO